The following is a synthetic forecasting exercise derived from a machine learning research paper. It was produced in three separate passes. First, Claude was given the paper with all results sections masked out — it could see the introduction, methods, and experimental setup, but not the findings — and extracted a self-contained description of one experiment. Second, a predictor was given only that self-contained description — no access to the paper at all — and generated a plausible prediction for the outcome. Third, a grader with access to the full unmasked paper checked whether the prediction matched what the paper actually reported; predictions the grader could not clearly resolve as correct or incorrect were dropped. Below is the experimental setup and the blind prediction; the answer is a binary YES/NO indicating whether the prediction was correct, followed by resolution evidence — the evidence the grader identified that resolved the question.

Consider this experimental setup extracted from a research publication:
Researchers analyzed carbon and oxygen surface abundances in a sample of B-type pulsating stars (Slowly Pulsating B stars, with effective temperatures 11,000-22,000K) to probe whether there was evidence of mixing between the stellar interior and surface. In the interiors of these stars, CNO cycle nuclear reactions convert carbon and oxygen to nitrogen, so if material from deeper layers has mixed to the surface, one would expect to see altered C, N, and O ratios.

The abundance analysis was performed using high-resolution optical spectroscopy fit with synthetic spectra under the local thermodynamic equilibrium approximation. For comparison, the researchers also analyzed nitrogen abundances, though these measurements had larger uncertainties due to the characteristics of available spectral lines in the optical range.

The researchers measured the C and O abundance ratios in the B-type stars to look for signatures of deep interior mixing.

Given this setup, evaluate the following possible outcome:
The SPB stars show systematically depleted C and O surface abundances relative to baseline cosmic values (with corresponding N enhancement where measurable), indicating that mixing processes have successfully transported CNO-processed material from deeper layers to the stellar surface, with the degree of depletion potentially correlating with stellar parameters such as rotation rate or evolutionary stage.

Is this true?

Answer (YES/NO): NO